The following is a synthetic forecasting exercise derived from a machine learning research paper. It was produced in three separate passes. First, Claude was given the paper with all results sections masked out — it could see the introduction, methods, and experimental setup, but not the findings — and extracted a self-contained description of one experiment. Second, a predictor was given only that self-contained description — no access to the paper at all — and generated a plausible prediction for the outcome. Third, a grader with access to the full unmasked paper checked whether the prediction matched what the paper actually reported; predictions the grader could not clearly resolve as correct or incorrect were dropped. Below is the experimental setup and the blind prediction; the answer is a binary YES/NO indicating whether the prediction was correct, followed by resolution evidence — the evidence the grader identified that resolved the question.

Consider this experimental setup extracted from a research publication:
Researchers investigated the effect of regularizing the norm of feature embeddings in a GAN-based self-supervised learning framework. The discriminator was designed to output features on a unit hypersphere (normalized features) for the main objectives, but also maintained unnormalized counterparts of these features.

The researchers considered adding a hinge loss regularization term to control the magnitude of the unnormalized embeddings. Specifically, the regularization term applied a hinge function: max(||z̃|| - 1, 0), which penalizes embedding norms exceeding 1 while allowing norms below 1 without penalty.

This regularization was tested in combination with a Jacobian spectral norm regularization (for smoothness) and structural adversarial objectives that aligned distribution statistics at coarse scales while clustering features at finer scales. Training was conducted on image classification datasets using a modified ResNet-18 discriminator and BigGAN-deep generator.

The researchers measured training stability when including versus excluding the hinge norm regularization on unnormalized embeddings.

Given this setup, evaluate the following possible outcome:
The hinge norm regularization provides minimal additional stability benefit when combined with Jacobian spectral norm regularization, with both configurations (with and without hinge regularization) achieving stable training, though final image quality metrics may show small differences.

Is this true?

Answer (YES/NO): NO